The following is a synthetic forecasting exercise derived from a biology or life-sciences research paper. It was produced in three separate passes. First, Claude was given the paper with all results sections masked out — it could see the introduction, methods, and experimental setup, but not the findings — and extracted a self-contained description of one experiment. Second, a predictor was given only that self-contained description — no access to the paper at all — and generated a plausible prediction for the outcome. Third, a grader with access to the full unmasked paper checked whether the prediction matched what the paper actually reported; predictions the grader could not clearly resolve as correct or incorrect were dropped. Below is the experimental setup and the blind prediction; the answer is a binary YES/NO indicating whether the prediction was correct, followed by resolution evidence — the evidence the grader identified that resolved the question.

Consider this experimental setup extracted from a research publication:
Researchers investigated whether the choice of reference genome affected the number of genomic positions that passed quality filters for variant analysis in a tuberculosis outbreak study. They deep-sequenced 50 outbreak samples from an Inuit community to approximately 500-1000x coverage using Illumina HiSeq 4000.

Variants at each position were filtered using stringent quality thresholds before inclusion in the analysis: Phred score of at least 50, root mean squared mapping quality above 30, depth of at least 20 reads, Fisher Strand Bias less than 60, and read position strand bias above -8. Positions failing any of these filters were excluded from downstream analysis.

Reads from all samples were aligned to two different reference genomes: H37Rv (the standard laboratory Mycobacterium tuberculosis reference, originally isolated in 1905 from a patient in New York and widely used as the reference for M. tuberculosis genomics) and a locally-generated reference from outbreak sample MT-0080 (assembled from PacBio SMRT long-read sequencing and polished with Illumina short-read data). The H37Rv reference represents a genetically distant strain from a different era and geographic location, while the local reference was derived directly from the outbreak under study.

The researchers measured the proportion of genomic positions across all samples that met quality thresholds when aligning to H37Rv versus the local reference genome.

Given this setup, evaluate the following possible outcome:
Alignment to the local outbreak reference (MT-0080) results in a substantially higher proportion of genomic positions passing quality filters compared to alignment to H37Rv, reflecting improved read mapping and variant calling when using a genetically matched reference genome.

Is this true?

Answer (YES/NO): NO